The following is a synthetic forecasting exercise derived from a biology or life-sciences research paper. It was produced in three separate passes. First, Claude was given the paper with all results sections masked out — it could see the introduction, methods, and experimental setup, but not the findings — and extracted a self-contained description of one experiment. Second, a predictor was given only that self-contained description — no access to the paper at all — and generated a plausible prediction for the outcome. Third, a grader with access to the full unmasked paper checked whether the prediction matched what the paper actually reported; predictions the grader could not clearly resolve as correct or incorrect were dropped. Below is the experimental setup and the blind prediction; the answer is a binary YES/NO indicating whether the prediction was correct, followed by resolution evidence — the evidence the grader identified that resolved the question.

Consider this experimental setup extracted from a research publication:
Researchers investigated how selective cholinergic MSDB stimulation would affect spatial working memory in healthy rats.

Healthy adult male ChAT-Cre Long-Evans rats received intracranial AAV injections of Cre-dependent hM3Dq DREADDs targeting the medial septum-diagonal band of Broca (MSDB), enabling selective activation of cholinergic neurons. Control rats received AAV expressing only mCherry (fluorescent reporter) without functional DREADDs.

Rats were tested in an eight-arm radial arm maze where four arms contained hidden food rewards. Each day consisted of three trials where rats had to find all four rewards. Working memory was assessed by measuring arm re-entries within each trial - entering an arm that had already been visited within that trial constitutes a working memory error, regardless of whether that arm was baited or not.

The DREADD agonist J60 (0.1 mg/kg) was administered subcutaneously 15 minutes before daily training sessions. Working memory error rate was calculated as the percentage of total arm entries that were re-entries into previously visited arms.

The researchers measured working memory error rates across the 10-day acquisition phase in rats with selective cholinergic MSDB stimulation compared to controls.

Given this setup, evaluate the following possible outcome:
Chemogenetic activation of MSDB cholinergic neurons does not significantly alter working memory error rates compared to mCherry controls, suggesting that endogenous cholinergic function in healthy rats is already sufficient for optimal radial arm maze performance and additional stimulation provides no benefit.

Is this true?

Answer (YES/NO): YES